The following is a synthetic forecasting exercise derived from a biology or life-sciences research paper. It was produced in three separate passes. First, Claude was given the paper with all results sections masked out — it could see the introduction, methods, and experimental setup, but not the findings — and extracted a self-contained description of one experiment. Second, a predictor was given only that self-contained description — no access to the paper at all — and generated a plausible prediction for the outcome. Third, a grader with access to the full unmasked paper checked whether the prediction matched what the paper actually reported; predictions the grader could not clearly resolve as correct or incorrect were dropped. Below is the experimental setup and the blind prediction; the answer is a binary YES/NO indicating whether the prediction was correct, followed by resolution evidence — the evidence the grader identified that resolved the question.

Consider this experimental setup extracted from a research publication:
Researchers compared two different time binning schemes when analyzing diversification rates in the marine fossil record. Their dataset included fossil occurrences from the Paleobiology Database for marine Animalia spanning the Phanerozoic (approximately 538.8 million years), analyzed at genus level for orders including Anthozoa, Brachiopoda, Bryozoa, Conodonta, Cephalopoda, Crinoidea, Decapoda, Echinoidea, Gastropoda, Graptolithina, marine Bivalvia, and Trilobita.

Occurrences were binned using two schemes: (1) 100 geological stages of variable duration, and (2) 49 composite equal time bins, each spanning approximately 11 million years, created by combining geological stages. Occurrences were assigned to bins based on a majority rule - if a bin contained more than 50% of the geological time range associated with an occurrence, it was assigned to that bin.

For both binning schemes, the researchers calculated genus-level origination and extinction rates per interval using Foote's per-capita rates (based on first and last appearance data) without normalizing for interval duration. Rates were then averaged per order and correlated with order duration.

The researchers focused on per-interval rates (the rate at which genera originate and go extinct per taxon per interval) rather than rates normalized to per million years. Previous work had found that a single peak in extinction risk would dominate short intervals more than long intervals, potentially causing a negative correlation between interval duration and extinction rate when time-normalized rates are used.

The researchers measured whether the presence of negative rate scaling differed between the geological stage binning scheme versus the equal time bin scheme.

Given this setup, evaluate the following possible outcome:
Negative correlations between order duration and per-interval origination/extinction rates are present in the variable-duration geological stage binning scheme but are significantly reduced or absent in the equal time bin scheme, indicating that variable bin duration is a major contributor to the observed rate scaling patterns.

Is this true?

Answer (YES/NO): NO